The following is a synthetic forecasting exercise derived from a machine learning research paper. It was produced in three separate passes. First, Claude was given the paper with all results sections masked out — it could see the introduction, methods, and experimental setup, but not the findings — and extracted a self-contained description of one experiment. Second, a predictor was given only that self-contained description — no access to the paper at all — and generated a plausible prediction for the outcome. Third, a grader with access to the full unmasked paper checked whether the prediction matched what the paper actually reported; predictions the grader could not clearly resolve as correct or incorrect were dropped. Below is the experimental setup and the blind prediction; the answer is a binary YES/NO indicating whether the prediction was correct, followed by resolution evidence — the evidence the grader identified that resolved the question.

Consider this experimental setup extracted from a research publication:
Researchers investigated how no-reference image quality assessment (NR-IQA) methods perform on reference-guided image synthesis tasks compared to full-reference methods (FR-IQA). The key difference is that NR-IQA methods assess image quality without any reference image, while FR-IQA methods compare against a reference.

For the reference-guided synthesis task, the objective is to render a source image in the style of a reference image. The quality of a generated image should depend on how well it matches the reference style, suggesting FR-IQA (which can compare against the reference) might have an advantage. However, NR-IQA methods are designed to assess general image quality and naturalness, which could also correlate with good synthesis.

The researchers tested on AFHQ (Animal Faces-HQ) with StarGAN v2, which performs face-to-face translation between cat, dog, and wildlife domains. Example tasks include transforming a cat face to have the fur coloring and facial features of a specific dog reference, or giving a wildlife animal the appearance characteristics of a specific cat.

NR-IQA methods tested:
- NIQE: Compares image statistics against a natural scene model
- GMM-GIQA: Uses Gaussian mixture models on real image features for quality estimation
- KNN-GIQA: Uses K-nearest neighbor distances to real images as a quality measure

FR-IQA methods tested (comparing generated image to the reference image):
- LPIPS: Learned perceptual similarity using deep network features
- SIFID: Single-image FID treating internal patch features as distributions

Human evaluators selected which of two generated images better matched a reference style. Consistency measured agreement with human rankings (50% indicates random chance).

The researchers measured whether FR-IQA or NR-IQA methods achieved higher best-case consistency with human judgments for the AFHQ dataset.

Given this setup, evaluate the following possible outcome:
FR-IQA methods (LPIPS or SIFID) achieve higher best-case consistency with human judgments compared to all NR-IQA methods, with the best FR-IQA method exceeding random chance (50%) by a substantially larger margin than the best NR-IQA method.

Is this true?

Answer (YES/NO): YES